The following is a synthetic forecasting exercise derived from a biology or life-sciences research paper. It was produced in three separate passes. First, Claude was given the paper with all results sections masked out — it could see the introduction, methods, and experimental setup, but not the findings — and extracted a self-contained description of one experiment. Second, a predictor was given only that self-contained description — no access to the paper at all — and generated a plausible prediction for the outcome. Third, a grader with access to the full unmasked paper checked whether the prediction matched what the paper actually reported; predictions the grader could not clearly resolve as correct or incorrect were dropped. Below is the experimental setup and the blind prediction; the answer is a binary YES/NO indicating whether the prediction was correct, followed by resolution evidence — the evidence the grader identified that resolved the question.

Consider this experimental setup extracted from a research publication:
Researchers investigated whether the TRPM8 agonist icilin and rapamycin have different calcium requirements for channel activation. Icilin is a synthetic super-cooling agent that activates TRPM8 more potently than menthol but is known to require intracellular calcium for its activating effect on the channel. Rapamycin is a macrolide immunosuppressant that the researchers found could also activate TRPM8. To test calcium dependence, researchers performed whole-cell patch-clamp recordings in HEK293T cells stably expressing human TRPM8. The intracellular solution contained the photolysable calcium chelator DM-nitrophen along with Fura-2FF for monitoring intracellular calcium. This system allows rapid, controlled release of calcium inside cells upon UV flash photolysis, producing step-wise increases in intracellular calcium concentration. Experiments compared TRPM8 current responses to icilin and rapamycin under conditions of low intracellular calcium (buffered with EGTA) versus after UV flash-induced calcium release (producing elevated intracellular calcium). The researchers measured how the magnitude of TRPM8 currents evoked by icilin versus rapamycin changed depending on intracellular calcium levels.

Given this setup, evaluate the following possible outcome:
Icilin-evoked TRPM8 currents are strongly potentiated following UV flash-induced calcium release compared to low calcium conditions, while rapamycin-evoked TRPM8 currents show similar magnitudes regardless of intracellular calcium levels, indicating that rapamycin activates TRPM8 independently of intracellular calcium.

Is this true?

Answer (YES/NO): YES